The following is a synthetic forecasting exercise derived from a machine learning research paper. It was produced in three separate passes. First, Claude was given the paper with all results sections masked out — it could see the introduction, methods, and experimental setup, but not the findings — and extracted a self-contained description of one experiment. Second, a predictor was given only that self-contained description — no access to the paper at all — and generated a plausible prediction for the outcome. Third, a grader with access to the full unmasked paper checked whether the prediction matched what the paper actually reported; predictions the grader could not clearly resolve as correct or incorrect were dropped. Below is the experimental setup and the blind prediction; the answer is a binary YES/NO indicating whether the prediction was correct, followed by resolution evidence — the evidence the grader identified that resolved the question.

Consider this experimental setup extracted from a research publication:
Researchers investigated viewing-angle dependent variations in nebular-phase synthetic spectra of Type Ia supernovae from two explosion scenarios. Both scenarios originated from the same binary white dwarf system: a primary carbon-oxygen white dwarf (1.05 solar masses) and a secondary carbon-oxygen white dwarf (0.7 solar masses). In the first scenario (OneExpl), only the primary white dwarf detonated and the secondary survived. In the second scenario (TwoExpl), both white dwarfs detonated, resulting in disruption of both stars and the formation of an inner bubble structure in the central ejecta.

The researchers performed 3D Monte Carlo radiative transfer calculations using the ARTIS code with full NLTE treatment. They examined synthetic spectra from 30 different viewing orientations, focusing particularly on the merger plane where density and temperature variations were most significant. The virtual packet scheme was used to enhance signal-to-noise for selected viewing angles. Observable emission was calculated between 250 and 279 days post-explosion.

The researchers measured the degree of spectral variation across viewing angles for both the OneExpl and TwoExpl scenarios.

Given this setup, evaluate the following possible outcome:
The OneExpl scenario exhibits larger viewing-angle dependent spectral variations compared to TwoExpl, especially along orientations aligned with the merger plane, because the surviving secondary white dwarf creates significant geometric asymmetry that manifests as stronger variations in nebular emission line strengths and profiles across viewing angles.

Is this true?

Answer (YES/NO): NO